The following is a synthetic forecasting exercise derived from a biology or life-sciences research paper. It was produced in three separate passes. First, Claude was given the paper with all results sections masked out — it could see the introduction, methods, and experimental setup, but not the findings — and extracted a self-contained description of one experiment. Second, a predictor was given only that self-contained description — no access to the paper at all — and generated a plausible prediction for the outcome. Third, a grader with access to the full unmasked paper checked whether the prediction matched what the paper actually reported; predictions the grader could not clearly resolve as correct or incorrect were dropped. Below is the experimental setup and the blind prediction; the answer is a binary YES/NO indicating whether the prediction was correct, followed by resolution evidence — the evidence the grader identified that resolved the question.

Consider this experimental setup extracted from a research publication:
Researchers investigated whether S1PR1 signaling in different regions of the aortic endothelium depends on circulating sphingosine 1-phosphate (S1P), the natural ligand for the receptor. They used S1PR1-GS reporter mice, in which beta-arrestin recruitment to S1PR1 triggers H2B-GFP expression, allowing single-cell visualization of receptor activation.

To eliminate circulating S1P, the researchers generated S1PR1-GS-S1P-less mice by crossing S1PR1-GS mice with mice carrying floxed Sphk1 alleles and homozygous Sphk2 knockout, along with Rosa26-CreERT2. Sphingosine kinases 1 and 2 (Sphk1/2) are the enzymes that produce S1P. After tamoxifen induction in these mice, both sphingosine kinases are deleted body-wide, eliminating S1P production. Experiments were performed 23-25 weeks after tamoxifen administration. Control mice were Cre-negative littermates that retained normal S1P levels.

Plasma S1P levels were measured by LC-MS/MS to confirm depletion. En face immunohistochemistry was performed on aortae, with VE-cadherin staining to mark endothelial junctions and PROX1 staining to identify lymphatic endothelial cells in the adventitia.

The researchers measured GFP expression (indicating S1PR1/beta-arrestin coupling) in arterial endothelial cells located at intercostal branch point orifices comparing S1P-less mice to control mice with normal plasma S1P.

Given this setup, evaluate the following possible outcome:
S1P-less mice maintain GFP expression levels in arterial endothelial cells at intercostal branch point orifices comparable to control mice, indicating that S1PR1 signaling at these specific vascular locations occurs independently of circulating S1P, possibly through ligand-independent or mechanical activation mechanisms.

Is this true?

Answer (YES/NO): YES